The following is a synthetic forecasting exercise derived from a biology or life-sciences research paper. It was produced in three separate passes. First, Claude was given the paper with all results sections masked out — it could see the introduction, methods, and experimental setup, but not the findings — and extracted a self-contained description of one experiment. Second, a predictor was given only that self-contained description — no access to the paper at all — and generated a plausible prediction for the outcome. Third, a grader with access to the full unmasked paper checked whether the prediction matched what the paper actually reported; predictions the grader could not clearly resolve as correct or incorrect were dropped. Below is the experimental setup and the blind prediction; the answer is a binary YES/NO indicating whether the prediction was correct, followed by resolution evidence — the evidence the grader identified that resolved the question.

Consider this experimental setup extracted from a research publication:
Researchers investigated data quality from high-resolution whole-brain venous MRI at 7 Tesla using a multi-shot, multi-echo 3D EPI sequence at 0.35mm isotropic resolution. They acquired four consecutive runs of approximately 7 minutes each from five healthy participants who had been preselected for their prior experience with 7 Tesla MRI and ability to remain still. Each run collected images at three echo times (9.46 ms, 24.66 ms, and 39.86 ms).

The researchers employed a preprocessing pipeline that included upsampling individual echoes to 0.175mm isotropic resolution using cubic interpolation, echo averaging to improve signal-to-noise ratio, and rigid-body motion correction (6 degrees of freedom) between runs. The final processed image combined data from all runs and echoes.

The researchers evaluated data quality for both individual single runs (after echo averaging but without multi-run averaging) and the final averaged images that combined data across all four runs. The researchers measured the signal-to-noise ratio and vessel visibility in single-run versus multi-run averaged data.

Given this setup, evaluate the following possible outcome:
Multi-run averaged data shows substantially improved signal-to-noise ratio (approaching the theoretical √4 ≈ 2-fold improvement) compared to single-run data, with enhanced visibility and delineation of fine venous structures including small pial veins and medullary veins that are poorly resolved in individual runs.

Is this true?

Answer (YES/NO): NO